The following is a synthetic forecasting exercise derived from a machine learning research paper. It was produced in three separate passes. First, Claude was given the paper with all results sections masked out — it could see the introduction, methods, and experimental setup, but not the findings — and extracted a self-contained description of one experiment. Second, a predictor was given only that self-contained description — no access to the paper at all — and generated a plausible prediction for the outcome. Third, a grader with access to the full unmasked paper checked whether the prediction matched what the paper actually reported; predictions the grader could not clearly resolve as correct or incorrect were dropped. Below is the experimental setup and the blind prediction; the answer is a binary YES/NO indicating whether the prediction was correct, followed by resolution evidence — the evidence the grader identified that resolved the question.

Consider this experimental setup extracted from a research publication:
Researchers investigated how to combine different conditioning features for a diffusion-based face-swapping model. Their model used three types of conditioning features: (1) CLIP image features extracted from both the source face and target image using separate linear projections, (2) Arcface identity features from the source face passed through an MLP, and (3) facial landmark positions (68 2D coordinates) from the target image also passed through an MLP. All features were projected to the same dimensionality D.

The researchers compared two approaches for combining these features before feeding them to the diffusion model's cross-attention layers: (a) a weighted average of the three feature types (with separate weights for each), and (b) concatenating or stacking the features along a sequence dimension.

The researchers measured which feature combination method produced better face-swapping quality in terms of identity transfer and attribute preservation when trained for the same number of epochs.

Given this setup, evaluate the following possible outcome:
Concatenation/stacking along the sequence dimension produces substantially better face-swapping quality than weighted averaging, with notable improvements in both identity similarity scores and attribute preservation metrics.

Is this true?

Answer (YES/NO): NO